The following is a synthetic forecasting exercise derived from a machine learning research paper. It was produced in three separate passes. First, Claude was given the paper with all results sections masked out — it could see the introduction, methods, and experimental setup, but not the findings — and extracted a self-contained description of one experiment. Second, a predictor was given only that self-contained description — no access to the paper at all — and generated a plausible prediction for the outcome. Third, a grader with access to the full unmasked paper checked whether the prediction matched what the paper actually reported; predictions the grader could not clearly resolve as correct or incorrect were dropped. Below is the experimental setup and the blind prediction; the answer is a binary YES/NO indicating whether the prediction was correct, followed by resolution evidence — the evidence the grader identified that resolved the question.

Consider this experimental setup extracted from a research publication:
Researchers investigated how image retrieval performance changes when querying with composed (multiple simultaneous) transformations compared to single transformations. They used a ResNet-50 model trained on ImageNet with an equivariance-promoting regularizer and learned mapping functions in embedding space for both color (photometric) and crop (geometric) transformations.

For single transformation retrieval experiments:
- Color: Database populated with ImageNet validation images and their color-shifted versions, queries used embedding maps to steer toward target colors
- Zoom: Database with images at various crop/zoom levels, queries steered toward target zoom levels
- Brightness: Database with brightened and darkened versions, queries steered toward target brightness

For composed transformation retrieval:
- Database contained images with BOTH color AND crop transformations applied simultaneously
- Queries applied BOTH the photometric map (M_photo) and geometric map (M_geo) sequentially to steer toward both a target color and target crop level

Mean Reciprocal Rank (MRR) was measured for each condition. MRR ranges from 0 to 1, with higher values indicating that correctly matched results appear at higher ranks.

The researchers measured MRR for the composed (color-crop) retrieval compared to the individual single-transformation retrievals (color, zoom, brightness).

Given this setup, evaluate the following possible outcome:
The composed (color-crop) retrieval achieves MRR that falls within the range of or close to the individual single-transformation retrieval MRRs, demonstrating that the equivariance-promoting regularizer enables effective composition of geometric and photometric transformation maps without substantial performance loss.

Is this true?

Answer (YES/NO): YES